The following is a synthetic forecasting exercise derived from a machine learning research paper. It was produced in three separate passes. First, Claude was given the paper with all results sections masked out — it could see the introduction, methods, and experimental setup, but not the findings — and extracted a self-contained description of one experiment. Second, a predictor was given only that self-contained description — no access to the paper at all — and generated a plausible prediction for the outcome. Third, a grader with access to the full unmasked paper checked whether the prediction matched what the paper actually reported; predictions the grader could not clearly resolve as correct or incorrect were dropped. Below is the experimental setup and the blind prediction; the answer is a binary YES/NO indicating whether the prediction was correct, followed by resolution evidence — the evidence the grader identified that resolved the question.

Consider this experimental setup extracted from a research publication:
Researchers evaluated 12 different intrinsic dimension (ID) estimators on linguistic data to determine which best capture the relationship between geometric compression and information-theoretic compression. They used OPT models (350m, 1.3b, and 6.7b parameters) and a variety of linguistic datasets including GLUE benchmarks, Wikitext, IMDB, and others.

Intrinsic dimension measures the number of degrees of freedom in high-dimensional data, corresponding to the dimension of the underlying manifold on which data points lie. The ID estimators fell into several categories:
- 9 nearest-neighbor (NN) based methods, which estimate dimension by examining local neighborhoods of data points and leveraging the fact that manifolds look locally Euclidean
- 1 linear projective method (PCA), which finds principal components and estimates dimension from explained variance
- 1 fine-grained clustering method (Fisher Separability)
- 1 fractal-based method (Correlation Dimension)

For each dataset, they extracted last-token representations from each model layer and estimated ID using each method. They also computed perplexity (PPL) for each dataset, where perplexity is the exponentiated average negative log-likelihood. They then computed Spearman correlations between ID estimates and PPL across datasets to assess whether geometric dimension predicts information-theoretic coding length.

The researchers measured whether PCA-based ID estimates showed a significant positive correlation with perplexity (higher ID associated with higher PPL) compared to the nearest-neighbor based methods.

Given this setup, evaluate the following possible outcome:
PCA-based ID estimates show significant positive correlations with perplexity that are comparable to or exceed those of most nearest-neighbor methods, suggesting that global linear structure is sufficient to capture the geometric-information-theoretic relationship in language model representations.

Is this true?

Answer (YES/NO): NO